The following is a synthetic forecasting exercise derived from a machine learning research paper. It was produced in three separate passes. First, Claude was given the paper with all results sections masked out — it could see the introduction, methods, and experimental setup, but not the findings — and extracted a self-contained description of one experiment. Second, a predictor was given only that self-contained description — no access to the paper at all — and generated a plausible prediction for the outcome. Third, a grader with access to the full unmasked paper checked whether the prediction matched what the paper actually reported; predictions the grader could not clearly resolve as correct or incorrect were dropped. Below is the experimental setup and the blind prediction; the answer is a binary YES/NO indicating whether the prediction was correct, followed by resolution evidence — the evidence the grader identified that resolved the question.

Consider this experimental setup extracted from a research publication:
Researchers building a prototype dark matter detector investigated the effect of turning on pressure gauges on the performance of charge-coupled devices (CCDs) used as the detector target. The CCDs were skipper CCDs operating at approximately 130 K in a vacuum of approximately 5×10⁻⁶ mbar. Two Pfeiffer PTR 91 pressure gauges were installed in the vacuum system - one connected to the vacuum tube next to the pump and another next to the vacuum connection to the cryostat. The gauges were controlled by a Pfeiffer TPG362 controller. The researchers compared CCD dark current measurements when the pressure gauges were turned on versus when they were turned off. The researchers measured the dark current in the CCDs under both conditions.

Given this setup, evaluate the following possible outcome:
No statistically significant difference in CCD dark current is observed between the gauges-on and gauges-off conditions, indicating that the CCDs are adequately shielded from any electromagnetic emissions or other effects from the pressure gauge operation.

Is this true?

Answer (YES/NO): NO